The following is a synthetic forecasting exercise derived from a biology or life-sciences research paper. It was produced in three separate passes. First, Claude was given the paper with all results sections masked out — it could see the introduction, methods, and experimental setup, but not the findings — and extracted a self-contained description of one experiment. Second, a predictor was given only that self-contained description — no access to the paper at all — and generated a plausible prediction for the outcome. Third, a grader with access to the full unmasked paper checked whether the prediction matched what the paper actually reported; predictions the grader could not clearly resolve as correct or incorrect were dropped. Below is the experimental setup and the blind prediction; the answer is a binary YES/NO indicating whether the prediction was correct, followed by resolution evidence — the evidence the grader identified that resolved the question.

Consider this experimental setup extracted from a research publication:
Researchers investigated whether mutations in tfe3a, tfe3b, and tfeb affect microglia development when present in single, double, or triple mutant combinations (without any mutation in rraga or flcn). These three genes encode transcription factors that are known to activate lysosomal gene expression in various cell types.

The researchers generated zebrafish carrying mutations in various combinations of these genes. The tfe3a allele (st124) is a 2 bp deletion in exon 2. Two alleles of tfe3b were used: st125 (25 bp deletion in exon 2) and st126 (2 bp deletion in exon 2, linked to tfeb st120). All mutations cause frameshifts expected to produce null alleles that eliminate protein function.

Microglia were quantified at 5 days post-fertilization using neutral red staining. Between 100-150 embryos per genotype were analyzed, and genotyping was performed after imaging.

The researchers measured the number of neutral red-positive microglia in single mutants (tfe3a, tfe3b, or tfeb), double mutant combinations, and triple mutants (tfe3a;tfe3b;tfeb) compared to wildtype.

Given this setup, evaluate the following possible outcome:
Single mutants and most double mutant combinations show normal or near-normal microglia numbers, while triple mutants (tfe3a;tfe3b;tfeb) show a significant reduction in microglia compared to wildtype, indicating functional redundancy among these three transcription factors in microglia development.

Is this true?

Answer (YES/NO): NO